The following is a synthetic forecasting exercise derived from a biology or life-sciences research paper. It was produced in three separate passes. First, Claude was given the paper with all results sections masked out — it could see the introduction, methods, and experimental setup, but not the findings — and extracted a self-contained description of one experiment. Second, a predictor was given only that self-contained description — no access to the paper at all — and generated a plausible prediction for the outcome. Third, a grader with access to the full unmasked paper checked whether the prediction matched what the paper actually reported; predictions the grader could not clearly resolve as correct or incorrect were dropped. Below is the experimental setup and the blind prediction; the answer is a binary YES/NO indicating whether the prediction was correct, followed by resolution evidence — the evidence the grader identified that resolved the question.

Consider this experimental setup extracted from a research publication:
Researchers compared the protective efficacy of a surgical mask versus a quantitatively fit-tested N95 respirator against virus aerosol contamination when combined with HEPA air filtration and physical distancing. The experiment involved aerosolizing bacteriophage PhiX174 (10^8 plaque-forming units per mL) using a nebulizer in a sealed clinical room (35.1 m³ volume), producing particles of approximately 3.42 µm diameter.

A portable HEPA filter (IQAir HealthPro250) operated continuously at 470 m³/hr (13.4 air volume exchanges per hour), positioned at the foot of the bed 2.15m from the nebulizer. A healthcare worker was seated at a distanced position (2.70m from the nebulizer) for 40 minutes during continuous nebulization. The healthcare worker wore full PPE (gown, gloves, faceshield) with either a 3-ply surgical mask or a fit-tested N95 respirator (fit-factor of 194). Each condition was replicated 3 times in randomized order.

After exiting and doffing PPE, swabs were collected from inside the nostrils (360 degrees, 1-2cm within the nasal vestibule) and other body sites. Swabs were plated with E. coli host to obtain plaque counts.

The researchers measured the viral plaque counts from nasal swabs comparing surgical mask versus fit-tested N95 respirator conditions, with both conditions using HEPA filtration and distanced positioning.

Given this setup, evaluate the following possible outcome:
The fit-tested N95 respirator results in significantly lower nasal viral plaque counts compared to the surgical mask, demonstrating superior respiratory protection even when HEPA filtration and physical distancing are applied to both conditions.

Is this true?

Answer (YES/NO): YES